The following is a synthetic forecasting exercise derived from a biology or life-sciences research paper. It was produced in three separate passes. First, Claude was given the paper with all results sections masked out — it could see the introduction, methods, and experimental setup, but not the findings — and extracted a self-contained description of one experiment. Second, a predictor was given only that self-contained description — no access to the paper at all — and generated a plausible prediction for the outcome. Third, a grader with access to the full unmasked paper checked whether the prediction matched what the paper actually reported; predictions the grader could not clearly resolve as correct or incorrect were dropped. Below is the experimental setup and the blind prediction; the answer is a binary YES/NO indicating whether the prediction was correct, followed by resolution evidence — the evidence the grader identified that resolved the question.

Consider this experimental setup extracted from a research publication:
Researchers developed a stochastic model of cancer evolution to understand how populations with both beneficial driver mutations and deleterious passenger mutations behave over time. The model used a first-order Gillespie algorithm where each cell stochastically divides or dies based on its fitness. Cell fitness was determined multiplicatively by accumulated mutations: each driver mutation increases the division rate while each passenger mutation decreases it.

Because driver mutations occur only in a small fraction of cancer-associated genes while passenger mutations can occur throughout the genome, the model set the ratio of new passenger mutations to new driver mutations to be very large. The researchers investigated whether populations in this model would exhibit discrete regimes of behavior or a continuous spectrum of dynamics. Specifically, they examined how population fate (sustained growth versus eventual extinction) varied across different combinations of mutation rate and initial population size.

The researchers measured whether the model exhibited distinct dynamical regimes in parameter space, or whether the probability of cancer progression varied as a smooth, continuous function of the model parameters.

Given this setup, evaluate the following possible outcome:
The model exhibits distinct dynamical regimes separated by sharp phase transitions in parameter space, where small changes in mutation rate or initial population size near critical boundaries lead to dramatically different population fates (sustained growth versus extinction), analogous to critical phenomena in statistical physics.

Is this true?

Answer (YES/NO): NO